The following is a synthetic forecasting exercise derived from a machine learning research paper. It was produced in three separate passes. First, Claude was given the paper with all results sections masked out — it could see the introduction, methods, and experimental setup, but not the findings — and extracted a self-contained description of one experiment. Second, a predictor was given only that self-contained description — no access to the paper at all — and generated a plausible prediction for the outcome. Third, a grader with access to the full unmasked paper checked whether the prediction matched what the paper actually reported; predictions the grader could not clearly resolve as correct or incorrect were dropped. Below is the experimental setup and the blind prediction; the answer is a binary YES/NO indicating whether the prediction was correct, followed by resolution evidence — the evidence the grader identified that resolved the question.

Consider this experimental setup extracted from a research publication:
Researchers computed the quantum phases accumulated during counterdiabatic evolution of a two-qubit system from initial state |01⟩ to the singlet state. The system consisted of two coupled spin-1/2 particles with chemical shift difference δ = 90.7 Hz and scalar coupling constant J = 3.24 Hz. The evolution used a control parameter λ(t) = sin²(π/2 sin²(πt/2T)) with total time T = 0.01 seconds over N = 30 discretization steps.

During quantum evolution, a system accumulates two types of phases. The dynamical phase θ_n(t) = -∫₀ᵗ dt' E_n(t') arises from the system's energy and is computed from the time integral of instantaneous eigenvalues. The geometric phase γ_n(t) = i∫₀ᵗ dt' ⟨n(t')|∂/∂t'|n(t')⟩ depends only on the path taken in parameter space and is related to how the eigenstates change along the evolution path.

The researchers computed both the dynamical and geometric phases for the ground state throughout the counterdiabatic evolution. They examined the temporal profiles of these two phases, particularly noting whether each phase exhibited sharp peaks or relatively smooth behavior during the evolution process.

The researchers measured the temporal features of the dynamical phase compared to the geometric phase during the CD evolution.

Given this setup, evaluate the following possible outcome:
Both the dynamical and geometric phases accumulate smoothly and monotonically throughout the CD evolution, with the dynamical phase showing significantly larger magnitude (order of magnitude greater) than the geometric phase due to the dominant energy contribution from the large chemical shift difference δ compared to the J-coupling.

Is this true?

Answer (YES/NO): NO